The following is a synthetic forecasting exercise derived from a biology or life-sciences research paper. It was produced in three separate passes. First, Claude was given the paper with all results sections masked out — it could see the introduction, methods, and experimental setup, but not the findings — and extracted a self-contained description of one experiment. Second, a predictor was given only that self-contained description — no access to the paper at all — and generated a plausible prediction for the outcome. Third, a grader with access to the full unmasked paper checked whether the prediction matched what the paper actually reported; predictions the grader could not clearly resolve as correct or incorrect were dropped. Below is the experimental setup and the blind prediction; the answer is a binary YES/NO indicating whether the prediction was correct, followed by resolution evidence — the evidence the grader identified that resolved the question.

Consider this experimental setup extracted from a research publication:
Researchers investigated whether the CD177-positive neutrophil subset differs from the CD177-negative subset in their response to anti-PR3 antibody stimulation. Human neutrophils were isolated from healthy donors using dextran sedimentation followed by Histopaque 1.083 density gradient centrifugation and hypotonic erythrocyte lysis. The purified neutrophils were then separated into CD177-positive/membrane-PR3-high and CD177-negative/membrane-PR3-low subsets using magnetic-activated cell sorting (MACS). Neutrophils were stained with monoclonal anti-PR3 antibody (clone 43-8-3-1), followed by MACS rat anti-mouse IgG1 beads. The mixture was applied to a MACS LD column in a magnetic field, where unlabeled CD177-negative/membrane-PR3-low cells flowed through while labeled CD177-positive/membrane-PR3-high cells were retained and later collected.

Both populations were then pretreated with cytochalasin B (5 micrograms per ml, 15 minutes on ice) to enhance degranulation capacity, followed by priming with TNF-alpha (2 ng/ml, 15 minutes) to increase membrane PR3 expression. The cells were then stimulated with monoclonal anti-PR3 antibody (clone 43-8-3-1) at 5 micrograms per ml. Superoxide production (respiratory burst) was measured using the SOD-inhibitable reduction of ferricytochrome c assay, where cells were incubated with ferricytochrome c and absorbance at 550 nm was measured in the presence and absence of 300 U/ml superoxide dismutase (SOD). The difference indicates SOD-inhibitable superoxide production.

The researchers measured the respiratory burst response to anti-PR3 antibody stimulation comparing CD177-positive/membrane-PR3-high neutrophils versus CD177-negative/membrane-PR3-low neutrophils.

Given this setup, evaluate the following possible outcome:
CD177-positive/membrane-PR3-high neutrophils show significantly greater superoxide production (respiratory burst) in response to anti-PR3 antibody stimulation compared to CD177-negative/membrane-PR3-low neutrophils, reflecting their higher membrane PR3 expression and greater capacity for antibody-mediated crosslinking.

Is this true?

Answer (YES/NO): YES